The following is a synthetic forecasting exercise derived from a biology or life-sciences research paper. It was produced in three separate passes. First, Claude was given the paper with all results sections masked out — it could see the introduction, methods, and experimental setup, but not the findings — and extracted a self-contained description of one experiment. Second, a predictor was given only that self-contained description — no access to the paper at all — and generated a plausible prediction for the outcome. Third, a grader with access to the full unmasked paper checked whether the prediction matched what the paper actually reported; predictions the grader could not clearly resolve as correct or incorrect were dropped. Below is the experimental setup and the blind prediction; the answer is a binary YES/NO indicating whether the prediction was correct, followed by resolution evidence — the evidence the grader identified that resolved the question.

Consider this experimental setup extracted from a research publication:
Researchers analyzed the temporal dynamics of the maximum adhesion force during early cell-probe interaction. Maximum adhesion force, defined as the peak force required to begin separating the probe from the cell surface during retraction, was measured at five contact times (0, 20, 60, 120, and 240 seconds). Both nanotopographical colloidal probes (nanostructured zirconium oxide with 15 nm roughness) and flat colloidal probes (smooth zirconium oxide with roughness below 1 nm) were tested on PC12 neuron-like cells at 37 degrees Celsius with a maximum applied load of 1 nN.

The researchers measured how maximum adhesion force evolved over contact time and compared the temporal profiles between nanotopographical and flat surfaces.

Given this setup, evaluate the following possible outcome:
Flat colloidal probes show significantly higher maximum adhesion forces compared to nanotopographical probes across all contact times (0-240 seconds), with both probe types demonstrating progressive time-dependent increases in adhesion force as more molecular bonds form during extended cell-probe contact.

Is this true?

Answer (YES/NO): NO